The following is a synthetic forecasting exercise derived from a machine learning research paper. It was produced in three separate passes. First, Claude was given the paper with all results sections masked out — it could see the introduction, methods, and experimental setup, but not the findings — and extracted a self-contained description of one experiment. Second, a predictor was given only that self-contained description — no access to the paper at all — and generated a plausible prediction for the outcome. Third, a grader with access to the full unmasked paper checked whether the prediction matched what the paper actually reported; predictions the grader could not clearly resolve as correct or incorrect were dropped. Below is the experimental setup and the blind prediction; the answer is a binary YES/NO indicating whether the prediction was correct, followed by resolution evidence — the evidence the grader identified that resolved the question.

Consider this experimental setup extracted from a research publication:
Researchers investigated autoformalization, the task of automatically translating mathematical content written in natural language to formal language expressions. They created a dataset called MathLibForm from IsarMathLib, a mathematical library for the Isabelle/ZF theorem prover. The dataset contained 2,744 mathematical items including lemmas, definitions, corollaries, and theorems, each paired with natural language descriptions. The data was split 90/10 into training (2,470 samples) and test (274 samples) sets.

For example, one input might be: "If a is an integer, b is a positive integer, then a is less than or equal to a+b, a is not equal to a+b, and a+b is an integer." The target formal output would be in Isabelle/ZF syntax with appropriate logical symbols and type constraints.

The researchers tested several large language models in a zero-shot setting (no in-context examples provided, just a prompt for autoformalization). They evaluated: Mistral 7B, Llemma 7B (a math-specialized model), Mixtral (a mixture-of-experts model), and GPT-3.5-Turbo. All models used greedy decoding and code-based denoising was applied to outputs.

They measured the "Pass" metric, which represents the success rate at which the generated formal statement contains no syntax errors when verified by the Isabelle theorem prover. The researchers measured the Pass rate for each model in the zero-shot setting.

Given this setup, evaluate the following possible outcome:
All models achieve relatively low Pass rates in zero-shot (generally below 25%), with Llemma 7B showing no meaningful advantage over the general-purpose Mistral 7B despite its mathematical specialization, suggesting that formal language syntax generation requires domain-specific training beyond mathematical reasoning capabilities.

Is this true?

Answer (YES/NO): NO